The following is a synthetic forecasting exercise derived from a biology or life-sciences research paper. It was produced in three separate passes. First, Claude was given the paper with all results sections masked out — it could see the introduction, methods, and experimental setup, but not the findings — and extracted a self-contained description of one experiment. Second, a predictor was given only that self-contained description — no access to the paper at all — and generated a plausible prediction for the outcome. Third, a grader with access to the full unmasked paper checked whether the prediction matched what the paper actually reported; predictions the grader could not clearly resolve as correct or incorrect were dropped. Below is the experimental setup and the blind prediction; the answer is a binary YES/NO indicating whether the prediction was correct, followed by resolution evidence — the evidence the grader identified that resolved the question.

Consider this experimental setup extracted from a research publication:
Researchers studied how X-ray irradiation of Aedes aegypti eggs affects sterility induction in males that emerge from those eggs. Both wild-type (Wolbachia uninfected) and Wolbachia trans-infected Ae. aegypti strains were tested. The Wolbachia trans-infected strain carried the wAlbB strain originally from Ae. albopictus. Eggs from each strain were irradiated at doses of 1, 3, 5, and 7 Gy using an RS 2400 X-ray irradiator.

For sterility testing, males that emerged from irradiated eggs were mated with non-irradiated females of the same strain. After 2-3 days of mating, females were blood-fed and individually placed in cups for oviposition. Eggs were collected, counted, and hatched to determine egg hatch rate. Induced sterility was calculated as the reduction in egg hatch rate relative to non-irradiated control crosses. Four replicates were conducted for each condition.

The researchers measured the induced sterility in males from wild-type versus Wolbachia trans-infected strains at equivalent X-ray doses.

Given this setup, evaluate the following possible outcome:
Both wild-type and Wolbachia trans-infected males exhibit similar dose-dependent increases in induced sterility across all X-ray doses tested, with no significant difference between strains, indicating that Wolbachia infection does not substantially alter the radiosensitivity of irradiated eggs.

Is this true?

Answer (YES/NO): NO